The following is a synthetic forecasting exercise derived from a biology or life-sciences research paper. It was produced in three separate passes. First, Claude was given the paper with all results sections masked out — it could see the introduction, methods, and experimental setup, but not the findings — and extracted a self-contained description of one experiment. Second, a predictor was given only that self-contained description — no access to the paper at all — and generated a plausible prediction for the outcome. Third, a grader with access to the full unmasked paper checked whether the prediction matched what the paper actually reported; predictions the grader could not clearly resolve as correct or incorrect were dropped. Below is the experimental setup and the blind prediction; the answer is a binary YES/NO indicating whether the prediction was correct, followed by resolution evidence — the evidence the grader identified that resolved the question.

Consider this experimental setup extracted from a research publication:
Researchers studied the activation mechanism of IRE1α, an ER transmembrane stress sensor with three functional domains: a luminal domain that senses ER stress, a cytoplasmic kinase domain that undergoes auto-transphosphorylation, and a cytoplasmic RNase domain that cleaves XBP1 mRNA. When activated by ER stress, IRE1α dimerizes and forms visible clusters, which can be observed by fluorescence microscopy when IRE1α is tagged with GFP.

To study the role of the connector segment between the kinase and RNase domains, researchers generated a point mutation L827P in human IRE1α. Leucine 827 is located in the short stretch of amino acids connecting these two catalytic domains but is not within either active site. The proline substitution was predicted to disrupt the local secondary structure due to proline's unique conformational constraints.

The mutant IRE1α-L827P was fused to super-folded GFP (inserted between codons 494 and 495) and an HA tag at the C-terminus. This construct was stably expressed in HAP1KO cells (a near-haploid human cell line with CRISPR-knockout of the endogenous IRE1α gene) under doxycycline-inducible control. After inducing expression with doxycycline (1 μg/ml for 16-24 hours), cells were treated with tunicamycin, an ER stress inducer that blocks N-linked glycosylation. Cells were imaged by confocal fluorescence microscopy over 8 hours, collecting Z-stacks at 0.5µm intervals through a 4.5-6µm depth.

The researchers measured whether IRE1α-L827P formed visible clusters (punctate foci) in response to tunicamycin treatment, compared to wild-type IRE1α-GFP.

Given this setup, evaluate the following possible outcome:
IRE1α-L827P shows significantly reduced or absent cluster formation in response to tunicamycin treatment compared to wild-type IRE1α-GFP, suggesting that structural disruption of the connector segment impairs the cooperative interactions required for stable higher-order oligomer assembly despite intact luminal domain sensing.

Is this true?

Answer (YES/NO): YES